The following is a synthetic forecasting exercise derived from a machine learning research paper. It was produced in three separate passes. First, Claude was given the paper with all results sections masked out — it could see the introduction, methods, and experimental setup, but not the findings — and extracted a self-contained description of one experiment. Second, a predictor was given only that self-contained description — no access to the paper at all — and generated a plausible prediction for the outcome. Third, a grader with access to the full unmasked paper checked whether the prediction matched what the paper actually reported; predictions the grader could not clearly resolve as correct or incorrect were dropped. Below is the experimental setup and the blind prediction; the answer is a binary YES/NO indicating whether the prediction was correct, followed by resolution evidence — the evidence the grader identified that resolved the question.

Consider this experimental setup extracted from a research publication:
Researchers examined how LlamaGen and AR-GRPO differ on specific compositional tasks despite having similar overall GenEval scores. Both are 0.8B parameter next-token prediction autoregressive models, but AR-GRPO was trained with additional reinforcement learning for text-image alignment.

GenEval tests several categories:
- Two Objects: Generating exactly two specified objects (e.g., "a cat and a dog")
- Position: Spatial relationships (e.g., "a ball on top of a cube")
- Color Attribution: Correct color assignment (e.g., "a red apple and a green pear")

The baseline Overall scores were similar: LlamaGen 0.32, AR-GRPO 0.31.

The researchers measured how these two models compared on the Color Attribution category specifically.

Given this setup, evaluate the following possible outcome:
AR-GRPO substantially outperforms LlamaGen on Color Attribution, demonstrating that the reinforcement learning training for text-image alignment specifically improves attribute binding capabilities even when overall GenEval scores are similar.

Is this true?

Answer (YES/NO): NO